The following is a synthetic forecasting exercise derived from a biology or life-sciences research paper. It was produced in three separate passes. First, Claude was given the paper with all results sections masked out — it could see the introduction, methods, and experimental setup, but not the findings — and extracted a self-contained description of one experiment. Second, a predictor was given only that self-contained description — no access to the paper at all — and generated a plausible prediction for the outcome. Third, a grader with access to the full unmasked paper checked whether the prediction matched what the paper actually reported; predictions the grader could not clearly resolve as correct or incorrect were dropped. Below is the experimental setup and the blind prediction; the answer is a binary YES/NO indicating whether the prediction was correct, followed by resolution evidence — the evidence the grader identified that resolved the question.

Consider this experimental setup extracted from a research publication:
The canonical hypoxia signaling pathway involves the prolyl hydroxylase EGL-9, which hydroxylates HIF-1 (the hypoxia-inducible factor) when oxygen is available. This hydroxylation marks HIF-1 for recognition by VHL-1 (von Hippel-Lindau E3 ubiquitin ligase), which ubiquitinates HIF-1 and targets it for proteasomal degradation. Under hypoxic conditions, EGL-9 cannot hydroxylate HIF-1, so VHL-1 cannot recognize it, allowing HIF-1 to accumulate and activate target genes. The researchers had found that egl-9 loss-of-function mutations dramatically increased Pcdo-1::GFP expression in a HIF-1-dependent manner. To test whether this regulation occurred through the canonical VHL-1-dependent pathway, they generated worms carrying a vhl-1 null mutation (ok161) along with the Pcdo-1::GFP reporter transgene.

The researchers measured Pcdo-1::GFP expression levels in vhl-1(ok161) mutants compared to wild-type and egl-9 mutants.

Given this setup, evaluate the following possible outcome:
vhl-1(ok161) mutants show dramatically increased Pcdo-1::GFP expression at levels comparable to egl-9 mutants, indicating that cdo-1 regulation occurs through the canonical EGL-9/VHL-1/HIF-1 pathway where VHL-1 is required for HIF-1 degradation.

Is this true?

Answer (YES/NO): NO